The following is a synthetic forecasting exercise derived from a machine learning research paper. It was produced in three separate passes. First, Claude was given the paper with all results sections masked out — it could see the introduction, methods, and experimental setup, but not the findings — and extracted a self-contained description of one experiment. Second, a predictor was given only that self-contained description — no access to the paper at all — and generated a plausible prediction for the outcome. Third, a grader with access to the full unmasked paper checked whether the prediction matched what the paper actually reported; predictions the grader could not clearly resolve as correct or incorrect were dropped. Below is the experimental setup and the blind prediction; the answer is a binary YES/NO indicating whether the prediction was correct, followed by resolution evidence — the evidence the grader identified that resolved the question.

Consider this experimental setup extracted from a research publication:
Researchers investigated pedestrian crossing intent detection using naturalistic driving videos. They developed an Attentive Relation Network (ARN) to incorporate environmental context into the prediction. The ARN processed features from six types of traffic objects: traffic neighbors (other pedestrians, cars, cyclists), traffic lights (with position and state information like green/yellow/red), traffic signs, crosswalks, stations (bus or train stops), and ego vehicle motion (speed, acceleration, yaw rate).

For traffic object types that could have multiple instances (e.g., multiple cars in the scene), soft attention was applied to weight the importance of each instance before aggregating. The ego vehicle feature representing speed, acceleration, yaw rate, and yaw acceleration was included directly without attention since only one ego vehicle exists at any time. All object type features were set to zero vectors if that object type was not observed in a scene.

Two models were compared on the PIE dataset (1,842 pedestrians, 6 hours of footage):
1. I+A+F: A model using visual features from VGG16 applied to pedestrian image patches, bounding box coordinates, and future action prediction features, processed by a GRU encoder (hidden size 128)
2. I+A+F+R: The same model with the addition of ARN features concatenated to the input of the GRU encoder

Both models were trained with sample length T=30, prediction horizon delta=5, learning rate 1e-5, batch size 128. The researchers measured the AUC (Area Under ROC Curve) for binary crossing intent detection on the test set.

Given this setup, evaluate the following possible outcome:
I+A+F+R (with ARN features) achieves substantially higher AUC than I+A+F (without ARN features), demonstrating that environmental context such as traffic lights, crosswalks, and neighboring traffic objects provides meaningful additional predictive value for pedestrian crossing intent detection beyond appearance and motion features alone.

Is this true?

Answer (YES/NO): YES